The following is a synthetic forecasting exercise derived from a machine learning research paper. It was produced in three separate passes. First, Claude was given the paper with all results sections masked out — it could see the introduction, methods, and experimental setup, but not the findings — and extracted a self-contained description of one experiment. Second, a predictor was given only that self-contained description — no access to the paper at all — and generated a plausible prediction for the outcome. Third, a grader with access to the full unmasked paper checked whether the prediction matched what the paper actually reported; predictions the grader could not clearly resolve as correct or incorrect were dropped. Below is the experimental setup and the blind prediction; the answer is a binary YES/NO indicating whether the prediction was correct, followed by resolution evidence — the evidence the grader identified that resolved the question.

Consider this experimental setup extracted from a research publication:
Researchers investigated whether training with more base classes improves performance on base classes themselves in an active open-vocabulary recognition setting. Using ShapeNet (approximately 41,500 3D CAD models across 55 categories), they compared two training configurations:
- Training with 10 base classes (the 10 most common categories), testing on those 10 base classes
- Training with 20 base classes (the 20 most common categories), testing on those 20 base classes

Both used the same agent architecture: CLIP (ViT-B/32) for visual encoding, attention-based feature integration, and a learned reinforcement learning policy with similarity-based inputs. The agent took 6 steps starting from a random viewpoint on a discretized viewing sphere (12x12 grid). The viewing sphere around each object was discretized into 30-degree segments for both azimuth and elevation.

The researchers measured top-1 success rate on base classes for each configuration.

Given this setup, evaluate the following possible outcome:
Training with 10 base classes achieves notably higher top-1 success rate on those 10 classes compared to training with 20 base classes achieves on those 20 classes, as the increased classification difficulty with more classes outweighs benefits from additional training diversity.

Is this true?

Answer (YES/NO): NO